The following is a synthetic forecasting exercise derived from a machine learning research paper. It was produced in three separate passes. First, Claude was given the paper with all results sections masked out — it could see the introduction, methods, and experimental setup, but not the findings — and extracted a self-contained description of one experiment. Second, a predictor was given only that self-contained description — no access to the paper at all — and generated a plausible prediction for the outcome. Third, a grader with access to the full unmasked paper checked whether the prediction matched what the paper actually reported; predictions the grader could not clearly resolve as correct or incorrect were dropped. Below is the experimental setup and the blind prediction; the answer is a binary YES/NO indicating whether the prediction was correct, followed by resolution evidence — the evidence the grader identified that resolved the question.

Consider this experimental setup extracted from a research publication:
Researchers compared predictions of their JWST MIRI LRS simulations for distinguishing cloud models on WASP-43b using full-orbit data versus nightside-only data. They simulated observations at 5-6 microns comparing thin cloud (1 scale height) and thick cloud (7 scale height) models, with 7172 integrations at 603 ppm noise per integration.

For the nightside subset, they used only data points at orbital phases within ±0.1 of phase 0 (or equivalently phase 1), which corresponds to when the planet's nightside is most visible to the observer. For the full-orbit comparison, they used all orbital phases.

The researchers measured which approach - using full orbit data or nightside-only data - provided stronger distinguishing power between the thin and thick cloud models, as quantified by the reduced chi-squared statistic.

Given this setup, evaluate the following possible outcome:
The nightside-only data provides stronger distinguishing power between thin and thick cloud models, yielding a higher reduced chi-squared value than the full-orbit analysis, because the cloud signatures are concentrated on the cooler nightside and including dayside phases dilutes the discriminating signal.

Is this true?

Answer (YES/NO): YES